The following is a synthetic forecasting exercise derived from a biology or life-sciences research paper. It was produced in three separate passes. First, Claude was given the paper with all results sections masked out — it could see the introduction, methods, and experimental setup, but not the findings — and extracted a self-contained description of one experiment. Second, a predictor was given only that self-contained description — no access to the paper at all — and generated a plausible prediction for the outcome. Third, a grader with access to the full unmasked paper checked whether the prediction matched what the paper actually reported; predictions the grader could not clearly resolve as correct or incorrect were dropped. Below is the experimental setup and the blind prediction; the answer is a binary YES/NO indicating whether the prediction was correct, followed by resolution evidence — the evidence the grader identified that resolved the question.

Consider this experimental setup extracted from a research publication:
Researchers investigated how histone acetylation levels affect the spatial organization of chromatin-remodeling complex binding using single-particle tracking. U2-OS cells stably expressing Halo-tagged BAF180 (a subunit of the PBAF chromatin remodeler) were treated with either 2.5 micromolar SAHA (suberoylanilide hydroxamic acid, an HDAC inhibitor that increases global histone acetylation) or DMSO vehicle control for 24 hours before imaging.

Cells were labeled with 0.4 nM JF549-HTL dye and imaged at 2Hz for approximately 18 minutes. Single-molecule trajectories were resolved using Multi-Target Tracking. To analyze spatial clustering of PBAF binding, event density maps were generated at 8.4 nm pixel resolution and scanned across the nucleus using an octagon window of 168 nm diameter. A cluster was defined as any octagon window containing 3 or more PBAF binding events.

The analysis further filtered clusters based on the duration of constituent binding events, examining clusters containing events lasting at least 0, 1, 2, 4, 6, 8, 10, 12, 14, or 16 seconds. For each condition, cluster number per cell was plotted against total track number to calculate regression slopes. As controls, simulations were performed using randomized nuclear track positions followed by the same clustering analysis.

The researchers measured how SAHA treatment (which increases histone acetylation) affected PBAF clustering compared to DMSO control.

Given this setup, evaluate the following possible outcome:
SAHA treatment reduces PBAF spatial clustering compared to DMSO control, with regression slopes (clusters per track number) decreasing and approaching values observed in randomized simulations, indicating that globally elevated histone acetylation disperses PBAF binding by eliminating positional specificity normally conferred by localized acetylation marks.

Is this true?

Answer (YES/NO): NO